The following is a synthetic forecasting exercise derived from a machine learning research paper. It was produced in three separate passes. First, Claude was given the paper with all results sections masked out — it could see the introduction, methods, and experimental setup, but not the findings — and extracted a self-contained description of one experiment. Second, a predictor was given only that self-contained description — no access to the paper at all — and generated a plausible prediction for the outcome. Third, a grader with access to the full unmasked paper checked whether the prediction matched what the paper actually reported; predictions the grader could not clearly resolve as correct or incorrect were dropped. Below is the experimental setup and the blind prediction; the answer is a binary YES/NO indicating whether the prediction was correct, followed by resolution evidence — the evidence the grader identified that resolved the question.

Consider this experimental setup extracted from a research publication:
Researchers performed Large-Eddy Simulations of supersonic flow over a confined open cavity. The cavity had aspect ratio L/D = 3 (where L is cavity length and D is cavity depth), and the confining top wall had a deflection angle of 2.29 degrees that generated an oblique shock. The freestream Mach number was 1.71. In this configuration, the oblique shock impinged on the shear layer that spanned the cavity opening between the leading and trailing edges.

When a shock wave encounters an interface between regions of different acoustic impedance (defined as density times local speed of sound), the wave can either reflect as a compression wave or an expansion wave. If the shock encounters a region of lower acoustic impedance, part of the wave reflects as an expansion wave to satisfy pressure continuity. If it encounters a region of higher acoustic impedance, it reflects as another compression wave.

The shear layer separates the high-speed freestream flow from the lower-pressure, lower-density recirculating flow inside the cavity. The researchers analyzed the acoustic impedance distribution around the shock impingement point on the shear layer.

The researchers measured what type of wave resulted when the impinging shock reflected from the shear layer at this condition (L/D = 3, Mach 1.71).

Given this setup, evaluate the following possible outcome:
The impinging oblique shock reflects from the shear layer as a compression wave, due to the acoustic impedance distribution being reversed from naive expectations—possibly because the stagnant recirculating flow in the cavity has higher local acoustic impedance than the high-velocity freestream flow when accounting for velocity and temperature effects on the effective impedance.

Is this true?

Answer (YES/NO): NO